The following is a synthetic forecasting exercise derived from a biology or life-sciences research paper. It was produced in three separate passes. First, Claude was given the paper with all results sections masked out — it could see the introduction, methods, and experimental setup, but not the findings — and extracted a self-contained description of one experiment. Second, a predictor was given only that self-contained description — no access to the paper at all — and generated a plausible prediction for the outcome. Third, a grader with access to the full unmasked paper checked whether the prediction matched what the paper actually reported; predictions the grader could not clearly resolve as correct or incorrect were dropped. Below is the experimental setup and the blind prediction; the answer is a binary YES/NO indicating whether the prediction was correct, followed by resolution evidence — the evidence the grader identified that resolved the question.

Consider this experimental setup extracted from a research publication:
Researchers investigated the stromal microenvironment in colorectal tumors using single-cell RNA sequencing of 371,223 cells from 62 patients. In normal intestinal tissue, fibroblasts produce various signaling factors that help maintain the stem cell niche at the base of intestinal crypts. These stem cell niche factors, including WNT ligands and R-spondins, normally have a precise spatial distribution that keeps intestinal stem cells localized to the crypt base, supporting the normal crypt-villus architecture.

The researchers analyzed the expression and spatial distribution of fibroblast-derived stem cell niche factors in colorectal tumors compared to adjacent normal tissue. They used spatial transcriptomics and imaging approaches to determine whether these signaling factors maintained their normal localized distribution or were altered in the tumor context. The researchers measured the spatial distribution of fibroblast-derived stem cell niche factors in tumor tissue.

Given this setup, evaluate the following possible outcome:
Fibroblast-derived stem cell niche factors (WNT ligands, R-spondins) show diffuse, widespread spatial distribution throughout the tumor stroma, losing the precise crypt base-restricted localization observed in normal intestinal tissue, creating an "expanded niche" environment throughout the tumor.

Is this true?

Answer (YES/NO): YES